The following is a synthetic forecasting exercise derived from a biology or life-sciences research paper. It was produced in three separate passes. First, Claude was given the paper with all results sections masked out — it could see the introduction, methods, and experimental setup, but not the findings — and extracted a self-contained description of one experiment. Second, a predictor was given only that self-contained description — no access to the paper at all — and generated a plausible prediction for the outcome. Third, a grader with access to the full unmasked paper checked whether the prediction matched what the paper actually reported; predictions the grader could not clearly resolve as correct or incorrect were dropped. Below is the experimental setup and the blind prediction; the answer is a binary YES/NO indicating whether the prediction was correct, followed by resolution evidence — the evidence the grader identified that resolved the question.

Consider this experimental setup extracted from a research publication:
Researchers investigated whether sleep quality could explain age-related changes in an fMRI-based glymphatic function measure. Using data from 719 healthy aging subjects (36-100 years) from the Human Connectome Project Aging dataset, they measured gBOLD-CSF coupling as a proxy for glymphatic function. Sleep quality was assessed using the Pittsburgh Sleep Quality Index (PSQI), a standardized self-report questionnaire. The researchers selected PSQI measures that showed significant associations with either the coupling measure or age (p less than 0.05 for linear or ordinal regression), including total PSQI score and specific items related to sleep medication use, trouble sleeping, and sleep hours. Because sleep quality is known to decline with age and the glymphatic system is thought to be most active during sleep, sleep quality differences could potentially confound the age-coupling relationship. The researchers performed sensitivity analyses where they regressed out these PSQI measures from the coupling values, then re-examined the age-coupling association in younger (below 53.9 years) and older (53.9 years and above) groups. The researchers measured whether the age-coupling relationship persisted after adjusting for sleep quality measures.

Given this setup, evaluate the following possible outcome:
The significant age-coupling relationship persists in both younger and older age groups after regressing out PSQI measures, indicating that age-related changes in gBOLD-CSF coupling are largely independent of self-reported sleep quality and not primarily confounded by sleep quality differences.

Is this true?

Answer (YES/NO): NO